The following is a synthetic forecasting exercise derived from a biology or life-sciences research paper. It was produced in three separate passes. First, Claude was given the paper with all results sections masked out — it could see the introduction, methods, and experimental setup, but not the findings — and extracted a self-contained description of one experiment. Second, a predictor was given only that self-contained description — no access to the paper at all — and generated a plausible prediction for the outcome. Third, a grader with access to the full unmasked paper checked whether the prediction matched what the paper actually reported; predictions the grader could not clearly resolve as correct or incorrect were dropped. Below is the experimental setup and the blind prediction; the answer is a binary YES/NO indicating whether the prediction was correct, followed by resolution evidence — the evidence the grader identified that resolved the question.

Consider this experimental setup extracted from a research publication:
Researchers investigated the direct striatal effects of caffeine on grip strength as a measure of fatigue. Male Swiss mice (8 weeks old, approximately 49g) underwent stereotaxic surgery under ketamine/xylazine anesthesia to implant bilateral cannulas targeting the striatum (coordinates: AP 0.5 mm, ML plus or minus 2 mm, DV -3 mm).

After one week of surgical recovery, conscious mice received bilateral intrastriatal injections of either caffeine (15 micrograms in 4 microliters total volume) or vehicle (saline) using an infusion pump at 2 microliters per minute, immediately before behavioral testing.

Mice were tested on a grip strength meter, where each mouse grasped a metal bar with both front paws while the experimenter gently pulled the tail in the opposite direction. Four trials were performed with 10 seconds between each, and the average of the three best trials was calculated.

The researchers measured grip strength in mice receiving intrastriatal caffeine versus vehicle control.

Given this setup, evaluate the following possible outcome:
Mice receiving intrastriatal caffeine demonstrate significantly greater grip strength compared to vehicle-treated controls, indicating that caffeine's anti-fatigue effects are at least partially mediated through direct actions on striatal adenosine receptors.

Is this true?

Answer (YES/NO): NO